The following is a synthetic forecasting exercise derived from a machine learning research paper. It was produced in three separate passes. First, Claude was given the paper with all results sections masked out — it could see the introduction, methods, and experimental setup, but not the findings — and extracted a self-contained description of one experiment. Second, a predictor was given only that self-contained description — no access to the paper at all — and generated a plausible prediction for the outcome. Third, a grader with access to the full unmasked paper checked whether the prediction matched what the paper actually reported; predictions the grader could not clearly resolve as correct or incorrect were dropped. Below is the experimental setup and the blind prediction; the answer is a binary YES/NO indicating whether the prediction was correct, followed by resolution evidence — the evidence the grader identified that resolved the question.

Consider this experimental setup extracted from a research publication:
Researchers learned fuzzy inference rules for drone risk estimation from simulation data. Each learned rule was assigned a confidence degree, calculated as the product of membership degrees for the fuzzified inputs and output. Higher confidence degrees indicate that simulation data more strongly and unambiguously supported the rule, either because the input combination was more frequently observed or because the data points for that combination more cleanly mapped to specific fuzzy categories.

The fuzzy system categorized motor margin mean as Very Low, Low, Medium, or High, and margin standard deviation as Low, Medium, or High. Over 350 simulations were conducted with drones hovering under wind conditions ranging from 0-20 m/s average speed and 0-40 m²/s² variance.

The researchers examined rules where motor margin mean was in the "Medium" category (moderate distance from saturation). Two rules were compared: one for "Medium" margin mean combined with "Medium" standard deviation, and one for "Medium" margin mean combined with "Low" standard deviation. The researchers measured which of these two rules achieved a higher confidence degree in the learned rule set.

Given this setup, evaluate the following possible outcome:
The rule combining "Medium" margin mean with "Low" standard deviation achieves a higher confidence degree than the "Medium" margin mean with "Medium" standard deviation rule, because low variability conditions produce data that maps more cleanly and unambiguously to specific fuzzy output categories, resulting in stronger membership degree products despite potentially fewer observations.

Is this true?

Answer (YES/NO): NO